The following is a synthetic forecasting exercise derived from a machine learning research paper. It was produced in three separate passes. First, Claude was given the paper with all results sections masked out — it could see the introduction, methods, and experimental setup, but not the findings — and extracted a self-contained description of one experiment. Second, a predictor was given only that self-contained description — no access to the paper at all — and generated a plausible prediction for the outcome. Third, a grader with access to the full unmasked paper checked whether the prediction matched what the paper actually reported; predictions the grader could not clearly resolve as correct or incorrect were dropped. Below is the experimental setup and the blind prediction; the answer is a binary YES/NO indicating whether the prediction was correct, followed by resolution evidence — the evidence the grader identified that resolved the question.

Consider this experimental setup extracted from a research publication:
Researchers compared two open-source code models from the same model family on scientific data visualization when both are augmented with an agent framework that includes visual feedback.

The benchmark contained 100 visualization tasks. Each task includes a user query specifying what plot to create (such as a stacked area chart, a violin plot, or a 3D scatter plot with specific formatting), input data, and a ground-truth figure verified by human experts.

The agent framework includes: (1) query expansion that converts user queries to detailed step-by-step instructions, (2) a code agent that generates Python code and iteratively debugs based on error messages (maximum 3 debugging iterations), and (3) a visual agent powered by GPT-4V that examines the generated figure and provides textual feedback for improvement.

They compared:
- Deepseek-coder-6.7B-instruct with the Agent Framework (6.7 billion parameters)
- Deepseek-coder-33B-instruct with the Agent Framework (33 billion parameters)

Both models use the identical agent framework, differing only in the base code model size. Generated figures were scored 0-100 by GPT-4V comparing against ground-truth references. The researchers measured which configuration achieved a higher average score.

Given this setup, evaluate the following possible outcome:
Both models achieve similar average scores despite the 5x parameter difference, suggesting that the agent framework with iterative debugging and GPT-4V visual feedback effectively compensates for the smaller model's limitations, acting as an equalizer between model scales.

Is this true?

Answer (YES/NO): NO